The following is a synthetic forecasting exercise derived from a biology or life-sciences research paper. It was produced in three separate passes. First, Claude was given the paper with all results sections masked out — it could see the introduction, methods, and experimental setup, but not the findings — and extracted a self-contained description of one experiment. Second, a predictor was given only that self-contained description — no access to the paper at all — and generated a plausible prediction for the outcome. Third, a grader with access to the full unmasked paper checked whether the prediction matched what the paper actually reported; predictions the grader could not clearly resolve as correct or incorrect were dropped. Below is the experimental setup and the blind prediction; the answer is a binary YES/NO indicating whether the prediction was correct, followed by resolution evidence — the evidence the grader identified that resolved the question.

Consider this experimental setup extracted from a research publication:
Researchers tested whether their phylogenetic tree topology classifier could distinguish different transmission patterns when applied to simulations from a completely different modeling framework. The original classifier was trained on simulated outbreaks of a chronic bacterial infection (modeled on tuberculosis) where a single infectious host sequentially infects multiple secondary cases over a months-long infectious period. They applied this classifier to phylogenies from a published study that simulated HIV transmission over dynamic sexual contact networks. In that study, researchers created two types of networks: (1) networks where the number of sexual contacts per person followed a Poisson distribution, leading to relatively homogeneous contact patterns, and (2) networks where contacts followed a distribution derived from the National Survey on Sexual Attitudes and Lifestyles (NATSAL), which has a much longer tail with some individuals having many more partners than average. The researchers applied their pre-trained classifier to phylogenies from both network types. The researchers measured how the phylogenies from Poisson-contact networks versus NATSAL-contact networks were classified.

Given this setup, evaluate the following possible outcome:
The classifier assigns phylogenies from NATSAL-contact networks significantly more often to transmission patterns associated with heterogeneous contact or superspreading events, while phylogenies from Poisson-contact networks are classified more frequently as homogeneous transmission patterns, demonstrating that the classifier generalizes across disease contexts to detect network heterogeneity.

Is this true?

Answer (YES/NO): NO